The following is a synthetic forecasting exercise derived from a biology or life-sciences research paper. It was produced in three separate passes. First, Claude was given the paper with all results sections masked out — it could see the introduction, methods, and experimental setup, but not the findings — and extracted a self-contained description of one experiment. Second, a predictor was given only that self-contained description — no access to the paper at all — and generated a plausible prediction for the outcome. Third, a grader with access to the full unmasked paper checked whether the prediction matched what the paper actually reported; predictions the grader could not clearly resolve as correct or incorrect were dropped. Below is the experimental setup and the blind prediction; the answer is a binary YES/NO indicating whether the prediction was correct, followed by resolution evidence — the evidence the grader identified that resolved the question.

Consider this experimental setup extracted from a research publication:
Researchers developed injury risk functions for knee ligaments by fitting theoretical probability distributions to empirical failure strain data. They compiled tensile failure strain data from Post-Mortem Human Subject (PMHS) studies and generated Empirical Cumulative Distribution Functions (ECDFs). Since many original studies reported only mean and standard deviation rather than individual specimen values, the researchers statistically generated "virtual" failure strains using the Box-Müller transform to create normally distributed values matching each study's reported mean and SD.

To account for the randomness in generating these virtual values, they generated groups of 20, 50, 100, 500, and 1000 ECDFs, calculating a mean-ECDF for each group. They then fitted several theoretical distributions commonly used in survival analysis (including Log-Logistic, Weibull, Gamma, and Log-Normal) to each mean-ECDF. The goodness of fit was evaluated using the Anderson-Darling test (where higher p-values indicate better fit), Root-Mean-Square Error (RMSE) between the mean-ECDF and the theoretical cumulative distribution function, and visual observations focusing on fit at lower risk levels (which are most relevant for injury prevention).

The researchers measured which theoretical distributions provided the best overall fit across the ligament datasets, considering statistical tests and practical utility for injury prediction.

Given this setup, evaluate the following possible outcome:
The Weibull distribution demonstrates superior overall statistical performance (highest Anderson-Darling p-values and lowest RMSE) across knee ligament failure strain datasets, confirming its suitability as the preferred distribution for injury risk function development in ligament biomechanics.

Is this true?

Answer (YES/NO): NO